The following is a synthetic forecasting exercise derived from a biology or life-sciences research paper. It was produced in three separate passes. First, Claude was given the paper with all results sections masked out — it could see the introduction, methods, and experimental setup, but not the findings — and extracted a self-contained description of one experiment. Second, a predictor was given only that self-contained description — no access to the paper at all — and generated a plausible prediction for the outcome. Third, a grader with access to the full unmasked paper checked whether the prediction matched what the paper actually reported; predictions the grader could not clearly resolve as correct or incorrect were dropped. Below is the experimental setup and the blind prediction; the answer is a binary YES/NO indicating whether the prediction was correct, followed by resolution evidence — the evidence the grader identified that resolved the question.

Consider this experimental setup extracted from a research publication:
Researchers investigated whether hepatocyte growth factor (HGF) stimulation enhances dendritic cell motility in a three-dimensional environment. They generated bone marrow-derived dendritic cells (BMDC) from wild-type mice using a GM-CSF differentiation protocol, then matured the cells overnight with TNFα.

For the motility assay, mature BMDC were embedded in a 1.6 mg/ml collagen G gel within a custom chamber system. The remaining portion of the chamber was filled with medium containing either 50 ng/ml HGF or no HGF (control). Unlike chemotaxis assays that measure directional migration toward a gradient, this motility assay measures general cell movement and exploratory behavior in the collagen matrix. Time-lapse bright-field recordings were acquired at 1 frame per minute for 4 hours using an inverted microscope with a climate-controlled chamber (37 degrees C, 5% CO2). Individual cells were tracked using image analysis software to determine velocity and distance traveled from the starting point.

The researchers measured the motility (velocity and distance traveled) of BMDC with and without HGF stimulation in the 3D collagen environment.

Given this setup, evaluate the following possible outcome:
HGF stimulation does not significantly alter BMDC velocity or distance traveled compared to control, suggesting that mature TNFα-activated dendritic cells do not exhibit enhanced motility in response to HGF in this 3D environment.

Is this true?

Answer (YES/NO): NO